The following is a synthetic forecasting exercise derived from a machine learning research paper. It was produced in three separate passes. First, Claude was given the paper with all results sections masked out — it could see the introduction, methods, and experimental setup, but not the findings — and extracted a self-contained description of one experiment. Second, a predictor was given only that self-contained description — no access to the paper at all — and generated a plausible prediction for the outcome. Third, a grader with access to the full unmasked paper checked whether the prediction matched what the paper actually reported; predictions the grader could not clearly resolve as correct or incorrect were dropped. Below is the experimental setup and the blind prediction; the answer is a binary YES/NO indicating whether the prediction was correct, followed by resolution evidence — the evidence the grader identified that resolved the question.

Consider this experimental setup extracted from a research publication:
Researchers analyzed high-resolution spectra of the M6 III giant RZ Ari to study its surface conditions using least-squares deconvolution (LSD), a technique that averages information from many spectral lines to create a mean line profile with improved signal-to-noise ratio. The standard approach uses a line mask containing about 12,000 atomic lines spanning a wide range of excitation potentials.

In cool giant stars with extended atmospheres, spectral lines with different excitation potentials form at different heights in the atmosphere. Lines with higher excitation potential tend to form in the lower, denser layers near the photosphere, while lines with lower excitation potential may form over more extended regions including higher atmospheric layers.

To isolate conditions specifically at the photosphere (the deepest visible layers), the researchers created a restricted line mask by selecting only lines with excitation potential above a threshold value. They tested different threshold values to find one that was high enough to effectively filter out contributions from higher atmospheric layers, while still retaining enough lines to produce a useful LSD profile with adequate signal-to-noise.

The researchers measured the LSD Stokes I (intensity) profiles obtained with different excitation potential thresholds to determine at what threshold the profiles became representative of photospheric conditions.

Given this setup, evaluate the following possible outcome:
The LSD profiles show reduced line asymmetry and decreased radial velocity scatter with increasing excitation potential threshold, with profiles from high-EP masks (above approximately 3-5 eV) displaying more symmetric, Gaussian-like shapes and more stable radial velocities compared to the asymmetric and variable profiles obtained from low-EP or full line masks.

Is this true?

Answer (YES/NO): NO